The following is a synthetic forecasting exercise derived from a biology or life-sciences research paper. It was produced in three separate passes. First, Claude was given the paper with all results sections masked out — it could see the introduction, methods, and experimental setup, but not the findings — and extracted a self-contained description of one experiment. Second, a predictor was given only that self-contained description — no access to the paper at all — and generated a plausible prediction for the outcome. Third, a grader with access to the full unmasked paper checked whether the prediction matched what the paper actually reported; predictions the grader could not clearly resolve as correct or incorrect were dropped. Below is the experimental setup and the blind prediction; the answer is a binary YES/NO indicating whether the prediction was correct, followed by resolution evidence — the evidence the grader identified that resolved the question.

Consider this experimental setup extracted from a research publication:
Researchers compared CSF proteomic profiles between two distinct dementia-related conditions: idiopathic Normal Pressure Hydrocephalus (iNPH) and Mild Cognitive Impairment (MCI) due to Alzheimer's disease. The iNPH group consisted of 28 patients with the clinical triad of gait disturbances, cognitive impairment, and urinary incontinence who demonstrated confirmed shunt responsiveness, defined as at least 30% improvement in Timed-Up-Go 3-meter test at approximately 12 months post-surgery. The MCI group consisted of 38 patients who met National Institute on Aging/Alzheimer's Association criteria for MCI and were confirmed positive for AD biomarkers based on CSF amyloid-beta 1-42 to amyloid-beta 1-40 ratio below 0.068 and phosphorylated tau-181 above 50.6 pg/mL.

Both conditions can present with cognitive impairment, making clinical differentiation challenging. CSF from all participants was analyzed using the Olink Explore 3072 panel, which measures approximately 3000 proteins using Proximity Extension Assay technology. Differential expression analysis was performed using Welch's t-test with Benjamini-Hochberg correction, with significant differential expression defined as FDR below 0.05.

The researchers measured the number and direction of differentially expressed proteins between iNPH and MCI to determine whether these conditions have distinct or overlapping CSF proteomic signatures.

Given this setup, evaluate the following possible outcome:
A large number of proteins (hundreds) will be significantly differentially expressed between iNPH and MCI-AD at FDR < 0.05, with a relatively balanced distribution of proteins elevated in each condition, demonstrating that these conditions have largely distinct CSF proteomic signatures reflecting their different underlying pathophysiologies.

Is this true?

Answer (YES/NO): NO